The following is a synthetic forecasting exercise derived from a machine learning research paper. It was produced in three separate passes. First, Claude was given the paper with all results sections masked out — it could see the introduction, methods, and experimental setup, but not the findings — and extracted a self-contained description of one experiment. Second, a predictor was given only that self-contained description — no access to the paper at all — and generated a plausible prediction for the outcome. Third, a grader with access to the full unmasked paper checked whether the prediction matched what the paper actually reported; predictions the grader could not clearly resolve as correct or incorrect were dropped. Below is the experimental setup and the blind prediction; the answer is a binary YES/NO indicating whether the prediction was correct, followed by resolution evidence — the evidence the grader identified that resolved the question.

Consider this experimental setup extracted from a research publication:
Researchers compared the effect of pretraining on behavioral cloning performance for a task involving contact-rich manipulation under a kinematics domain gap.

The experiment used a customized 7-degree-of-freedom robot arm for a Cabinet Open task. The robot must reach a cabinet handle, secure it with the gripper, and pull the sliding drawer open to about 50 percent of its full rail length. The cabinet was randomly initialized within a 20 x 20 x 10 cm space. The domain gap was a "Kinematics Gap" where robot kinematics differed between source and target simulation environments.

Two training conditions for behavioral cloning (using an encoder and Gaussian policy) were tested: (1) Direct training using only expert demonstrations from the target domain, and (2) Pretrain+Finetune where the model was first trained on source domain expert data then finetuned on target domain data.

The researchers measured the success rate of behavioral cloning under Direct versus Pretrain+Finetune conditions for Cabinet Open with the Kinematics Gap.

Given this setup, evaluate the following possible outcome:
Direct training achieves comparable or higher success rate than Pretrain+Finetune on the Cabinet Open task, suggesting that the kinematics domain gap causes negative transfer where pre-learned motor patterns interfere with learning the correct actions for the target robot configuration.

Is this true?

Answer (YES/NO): YES